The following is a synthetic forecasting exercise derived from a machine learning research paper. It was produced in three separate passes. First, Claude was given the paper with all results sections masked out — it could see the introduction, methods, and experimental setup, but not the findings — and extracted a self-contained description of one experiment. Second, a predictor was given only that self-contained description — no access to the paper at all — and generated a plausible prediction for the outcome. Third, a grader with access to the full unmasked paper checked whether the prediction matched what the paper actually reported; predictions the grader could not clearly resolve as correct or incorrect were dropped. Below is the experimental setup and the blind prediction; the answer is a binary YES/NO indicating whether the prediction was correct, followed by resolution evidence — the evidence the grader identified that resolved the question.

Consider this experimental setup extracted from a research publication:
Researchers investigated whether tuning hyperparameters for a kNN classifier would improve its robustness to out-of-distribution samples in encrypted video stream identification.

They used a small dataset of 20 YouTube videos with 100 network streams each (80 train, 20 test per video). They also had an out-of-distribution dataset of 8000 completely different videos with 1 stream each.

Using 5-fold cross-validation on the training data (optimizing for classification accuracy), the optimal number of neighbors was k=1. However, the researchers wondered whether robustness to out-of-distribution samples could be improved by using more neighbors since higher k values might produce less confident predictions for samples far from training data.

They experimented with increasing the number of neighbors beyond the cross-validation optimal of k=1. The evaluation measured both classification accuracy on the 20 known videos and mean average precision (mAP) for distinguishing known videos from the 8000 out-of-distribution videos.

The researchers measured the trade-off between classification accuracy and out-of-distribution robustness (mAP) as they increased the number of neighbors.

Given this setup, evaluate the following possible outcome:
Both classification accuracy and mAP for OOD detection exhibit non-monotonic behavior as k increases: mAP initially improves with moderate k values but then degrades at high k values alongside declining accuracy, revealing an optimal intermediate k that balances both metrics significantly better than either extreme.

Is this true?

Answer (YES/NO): NO